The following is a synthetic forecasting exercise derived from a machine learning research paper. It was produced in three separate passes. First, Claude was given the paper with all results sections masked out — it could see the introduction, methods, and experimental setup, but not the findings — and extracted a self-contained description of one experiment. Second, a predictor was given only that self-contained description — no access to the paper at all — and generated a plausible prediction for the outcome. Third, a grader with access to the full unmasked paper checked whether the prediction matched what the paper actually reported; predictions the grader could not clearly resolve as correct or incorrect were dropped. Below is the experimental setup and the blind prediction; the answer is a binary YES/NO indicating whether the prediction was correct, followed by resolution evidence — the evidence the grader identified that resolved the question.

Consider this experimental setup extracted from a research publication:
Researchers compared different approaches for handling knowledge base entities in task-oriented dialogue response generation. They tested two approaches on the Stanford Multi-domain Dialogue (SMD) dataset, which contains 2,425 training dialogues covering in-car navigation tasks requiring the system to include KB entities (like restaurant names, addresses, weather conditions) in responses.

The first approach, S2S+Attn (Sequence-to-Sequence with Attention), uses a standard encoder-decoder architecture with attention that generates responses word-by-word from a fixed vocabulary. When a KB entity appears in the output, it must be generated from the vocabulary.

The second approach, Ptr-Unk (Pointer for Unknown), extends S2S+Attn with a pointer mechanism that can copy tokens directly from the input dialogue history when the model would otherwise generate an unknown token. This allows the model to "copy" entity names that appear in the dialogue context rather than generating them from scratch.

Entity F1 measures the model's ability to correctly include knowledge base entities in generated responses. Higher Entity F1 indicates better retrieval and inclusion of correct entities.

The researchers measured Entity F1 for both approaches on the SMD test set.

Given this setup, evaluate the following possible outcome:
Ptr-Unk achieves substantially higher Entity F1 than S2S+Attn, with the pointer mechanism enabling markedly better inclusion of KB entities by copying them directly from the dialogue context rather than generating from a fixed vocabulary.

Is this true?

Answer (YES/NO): NO